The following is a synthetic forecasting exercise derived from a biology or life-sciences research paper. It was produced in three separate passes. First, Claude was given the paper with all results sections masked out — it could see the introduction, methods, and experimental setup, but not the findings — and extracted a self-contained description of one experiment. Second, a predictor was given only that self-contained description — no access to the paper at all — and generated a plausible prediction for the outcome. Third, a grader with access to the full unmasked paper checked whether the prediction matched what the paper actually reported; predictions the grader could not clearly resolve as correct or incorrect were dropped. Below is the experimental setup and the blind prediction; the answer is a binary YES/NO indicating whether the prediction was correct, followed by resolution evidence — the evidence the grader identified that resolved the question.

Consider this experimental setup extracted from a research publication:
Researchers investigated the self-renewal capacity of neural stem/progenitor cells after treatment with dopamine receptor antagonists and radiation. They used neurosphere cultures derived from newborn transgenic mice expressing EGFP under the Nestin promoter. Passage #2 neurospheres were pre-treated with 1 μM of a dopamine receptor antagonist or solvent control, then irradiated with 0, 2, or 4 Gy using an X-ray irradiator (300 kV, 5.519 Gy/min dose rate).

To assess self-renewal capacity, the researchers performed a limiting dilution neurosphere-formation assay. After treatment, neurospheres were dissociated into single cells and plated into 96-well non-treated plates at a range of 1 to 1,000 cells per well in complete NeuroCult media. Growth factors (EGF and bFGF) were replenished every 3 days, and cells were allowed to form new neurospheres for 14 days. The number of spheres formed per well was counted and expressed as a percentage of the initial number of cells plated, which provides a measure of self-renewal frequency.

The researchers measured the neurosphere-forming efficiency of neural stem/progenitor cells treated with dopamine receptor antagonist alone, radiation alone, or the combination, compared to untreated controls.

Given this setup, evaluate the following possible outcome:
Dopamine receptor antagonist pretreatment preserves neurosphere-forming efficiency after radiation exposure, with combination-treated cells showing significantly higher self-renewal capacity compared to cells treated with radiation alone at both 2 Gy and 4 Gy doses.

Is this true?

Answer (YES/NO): NO